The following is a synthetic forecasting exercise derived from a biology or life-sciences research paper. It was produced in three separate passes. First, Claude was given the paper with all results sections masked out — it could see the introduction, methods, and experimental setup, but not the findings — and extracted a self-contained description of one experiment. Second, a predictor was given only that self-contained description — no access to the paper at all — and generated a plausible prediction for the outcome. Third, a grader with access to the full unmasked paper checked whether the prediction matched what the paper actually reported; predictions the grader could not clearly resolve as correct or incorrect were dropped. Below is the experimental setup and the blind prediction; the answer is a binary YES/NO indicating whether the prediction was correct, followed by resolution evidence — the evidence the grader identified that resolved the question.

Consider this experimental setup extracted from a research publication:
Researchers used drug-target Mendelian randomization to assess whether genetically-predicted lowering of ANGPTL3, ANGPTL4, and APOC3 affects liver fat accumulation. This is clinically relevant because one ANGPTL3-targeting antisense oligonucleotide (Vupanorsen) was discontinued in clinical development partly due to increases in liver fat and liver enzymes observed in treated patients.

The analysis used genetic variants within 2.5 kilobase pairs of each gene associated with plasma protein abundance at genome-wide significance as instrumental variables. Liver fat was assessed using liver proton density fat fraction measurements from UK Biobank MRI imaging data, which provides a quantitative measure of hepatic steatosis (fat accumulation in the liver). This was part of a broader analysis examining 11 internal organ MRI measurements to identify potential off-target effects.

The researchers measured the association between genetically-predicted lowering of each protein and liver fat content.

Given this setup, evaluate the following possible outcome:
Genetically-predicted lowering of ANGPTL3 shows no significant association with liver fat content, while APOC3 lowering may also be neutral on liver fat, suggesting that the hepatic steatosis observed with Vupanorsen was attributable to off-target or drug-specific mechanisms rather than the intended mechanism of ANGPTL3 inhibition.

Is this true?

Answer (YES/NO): YES